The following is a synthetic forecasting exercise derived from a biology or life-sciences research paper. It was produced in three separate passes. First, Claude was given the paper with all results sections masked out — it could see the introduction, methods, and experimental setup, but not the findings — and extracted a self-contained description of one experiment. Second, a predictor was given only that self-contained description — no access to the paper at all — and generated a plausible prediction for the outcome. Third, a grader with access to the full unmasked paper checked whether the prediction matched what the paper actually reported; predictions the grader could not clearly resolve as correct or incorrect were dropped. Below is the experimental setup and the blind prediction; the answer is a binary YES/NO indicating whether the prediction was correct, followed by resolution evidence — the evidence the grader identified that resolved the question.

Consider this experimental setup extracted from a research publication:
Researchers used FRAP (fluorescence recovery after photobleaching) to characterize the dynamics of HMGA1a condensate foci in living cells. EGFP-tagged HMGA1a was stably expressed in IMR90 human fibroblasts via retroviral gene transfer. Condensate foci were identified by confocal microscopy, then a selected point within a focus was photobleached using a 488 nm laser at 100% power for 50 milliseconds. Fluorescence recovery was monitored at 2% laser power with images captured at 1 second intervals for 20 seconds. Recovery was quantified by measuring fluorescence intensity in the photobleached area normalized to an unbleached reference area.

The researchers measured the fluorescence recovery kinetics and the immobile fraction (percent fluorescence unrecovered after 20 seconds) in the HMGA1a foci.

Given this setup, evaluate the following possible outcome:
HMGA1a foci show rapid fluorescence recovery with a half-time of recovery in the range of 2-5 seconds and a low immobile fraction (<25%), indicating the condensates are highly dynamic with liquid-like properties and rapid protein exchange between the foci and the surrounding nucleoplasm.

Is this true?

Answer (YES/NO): NO